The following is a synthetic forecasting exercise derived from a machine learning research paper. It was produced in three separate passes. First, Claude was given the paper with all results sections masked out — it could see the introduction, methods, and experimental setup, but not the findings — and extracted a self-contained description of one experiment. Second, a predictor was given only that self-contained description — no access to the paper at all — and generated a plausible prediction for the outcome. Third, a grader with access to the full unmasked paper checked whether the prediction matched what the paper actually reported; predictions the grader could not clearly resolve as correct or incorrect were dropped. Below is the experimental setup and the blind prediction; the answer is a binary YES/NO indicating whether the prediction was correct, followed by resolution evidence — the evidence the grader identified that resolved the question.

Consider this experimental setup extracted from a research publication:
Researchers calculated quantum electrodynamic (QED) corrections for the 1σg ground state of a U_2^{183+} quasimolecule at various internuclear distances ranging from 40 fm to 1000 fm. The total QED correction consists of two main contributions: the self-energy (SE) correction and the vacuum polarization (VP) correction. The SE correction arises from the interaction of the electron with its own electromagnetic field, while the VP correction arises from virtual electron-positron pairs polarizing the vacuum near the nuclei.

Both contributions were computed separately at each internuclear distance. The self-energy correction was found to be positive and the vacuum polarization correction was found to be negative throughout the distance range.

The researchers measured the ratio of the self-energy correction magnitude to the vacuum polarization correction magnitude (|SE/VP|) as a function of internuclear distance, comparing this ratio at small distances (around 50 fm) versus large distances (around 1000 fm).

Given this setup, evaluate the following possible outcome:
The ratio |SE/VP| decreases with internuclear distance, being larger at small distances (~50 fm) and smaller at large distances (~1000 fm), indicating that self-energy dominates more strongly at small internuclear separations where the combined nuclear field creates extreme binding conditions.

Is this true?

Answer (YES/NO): NO